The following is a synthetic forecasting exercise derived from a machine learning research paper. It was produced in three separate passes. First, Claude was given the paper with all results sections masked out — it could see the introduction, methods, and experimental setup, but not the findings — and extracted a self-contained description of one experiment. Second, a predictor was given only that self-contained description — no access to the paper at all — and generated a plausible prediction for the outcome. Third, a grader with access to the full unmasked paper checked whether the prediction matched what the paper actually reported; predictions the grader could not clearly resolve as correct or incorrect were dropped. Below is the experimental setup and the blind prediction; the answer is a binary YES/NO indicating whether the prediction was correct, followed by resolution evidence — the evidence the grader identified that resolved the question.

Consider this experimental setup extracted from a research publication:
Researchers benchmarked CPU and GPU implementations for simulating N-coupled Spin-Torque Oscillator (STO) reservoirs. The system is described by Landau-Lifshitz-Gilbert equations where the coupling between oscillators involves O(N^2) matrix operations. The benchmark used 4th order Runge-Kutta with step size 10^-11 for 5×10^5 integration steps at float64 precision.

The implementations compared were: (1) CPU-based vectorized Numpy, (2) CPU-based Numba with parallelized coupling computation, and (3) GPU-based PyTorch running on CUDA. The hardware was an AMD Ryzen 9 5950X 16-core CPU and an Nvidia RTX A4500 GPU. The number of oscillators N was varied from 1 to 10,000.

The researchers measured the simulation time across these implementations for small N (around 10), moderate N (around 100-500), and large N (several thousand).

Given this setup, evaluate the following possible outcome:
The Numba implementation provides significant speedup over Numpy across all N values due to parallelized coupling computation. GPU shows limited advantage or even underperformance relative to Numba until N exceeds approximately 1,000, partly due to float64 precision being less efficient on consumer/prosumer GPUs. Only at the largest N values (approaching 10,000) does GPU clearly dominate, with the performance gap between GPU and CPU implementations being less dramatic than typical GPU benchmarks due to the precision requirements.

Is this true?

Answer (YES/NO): NO